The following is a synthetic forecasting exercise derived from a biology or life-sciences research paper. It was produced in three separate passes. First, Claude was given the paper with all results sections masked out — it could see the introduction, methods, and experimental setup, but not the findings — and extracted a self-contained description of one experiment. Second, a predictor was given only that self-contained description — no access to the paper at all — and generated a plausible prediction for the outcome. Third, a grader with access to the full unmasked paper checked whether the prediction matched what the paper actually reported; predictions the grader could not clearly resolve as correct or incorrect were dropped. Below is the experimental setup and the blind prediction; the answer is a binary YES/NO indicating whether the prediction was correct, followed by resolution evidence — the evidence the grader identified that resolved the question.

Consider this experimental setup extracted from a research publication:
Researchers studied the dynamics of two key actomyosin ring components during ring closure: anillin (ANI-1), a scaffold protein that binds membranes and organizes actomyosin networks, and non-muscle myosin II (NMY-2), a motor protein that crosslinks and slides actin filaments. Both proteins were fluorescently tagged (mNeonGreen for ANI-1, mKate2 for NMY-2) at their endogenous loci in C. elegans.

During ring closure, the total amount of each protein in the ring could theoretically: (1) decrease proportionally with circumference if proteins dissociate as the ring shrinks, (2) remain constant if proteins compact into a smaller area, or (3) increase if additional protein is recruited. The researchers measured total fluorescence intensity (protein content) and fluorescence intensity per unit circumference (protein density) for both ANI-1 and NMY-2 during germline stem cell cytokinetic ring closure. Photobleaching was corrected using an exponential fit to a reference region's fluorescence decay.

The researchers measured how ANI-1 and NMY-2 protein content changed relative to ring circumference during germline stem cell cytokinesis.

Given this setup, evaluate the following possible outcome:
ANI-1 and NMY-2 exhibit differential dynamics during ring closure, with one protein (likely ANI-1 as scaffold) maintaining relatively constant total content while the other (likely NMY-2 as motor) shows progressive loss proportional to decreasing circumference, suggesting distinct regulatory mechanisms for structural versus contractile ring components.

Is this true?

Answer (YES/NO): NO